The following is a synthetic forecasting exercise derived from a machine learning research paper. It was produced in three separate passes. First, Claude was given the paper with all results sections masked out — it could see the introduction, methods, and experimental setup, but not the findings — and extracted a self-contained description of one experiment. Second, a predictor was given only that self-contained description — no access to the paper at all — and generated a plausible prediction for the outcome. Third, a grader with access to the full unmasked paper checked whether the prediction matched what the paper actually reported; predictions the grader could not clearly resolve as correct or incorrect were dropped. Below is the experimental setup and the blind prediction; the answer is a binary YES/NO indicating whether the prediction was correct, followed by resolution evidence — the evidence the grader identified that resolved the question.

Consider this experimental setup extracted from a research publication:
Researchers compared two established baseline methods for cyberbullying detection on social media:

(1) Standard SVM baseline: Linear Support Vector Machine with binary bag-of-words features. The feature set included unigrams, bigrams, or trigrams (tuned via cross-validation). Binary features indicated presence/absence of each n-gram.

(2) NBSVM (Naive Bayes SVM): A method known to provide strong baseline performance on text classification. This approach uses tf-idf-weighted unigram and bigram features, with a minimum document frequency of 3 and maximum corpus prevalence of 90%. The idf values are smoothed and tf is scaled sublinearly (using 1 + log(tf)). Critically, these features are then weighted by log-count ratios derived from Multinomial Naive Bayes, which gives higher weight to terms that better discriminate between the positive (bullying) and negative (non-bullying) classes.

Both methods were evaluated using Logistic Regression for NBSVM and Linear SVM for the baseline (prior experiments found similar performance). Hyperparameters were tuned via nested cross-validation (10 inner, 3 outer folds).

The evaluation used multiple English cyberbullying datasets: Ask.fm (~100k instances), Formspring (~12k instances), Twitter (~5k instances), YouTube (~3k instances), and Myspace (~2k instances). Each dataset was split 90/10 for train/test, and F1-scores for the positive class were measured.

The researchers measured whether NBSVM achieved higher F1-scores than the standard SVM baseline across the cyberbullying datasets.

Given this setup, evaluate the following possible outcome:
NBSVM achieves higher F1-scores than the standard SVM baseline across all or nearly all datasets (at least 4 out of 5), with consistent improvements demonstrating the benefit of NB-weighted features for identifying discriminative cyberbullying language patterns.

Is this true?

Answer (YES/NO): NO